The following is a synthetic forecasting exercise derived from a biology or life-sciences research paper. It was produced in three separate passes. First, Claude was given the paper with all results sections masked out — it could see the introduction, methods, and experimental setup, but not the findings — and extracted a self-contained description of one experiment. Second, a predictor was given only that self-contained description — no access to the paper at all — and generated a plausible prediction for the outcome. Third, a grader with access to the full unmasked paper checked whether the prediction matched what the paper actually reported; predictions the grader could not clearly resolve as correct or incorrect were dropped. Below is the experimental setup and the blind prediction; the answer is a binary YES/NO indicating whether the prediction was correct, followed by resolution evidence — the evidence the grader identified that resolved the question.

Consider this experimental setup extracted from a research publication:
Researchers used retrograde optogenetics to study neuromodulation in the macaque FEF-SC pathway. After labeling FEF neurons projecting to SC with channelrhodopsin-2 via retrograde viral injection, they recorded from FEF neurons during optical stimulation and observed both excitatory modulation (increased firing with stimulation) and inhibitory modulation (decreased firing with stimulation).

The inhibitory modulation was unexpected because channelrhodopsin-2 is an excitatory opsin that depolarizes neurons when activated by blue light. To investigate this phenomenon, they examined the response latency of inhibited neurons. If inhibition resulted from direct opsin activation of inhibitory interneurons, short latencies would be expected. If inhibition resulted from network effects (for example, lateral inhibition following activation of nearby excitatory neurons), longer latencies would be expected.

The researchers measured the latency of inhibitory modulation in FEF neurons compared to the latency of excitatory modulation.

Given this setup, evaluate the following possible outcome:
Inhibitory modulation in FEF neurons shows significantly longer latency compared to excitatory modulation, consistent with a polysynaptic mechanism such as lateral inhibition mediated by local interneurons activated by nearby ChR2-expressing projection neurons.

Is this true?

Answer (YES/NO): YES